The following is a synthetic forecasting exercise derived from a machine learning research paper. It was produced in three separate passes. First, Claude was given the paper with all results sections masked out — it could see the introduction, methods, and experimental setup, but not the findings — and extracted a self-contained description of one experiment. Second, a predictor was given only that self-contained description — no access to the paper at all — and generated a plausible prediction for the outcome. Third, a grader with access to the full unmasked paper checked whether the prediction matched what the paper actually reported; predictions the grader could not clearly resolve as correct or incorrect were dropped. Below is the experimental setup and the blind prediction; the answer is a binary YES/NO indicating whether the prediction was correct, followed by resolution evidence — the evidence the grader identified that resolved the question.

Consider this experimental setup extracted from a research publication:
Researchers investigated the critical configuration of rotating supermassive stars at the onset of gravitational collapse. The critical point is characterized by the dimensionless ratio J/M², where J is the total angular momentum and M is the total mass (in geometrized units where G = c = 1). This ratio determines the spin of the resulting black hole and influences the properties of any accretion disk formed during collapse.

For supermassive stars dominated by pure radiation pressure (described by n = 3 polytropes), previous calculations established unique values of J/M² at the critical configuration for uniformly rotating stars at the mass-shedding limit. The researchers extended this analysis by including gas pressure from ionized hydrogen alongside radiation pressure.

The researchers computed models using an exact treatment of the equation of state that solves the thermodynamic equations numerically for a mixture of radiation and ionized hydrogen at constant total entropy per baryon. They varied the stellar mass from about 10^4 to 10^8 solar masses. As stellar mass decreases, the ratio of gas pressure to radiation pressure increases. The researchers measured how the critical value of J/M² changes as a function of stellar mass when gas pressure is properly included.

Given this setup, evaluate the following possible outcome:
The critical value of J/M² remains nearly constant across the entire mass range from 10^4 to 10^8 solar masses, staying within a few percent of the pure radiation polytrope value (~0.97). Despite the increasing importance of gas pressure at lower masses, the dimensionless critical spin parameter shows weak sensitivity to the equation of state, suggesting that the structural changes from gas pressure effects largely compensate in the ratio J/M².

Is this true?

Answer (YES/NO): NO